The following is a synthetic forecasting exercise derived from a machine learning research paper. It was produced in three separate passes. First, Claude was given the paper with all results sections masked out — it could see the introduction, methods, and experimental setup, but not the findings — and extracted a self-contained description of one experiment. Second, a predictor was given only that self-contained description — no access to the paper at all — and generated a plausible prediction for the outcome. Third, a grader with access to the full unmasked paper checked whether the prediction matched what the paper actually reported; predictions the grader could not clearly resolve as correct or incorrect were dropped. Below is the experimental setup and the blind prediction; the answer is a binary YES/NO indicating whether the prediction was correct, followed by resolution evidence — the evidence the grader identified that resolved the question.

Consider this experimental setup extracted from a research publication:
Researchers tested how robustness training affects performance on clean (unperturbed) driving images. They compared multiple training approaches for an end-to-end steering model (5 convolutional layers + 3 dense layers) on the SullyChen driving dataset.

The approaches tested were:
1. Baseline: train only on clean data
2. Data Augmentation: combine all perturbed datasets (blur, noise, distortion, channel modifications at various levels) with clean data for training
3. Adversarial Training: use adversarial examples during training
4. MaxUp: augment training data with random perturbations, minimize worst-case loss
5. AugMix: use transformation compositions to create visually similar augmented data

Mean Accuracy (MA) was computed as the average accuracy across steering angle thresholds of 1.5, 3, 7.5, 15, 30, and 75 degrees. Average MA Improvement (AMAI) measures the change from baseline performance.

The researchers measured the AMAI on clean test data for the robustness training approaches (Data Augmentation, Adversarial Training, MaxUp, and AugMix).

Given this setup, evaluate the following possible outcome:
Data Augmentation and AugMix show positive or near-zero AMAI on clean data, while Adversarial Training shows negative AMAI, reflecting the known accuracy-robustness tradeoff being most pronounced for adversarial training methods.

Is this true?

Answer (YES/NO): NO